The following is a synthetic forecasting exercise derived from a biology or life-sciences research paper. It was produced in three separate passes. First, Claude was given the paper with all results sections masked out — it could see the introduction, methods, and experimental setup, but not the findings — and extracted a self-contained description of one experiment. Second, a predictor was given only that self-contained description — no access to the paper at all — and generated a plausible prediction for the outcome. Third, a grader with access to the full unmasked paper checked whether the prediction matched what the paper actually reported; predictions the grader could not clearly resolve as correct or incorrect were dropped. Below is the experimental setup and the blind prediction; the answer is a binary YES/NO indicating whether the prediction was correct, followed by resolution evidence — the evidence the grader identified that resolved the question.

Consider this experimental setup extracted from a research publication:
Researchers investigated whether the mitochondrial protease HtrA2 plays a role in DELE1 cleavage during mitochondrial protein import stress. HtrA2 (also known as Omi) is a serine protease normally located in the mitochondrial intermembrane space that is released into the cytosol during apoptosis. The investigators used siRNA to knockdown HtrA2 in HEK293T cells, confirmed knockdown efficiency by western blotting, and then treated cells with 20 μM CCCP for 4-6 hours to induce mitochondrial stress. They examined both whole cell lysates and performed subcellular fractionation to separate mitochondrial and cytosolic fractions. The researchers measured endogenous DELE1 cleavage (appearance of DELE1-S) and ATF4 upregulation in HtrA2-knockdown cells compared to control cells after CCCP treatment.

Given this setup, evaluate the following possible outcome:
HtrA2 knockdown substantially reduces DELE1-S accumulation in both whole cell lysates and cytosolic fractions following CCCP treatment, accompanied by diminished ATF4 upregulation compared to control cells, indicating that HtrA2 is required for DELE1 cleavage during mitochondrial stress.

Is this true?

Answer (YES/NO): NO